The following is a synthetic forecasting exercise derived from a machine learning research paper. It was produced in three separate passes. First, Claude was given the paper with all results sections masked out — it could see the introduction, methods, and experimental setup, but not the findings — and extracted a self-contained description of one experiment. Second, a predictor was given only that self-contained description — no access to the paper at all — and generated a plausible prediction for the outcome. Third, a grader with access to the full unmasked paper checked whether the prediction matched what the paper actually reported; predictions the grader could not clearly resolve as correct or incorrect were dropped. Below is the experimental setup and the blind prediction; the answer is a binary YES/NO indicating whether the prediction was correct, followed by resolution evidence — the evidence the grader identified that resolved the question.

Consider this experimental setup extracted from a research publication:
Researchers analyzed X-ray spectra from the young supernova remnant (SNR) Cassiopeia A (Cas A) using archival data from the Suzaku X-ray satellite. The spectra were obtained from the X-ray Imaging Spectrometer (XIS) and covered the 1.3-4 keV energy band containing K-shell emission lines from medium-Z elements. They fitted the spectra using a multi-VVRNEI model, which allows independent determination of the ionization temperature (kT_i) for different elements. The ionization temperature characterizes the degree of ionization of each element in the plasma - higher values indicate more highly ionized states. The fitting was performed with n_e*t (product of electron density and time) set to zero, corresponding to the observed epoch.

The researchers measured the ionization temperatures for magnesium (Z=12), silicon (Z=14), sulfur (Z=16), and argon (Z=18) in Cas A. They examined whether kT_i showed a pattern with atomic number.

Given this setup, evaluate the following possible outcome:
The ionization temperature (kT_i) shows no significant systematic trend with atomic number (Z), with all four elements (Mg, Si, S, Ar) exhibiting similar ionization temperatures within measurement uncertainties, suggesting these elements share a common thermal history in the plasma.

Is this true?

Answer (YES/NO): NO